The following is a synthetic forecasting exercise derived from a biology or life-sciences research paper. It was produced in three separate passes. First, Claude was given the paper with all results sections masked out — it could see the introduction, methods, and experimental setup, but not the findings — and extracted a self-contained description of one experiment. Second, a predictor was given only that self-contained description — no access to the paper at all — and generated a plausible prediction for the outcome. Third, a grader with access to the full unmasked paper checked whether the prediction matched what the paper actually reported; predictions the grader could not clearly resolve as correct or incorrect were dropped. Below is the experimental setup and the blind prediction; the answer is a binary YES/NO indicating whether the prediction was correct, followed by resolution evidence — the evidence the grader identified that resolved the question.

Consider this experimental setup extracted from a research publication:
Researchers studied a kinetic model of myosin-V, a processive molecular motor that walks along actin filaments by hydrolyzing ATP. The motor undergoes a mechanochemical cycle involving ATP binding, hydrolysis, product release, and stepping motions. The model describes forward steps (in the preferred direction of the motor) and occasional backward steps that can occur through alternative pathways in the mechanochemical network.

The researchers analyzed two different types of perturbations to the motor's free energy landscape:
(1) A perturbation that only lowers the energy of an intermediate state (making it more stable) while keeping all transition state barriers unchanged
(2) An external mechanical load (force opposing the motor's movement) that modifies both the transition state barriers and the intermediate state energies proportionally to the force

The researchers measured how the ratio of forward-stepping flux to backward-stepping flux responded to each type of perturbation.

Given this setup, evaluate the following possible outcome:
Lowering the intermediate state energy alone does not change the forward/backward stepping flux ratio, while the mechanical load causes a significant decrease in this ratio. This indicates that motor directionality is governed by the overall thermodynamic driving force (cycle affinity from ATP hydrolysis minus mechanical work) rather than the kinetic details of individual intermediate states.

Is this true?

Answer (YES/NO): NO